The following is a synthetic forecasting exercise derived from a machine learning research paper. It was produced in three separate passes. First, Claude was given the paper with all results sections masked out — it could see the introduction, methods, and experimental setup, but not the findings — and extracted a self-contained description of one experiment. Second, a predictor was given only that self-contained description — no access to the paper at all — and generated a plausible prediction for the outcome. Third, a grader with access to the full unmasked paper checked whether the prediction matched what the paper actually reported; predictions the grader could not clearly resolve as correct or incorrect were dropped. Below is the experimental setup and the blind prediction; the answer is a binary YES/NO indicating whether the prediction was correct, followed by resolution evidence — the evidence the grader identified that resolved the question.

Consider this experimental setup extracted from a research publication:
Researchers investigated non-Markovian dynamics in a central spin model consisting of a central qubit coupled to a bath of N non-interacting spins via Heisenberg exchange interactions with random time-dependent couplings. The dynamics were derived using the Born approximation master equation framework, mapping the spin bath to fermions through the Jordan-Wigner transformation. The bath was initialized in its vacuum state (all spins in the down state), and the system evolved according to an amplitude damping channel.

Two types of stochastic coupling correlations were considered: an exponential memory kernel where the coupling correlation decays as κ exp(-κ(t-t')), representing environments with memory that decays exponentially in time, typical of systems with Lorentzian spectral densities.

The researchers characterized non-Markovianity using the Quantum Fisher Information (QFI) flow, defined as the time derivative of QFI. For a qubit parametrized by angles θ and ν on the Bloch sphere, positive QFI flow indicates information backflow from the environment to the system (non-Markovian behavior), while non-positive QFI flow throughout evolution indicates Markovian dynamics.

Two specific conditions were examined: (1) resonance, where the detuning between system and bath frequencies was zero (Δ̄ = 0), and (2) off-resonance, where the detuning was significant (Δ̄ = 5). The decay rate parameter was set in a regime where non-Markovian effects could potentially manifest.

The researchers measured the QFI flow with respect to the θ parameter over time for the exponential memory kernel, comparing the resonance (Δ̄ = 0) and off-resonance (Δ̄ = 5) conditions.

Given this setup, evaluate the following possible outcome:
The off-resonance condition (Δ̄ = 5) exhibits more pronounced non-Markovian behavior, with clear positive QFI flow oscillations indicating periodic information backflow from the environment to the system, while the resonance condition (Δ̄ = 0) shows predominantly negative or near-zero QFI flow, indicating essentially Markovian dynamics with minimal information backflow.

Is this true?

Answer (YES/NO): YES